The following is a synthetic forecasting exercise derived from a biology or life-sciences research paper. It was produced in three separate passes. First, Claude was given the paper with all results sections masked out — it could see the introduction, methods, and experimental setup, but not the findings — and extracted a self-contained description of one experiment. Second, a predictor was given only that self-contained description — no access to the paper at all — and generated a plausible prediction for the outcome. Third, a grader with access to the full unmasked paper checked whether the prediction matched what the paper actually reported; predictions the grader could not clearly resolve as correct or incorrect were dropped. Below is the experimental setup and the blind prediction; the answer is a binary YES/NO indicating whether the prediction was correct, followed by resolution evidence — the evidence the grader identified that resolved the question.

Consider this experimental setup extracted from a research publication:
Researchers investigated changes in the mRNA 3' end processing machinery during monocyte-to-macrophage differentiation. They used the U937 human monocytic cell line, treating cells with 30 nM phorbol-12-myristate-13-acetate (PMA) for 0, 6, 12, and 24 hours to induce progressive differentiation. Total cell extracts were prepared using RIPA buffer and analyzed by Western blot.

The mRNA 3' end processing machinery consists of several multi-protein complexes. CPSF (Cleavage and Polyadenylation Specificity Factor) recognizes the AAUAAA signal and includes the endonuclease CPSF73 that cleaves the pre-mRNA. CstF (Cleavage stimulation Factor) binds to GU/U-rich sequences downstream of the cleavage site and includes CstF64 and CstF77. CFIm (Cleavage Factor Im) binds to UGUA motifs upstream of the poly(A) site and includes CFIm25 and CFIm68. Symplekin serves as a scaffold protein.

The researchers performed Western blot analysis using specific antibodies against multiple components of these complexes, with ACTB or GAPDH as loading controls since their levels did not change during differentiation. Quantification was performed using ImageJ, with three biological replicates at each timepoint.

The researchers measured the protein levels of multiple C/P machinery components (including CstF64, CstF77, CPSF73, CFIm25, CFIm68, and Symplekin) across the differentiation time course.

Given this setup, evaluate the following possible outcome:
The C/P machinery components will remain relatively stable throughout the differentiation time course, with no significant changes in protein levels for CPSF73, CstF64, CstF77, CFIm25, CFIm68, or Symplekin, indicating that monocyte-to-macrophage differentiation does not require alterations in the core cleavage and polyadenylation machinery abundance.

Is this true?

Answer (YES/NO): NO